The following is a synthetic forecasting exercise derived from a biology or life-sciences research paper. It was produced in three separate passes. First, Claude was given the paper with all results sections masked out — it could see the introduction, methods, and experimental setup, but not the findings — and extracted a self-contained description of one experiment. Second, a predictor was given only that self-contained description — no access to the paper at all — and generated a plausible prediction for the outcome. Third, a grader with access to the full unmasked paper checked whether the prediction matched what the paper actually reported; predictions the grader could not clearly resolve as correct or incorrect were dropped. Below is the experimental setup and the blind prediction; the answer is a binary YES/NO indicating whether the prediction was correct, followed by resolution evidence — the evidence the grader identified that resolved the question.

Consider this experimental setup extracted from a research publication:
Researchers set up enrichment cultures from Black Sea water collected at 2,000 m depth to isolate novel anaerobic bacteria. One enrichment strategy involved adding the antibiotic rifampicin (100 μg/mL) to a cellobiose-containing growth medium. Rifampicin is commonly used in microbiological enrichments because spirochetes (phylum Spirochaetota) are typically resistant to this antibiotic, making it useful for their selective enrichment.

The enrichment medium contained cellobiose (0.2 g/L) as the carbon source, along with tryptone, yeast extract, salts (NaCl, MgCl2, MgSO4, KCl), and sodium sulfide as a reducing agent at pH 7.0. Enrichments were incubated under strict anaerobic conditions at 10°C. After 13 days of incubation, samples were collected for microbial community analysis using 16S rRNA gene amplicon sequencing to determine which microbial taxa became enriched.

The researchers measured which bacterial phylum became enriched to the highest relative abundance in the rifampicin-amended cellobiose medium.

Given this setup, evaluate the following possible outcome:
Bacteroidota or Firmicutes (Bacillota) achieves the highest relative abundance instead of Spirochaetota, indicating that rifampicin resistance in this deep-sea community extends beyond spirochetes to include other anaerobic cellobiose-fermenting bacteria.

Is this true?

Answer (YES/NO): NO